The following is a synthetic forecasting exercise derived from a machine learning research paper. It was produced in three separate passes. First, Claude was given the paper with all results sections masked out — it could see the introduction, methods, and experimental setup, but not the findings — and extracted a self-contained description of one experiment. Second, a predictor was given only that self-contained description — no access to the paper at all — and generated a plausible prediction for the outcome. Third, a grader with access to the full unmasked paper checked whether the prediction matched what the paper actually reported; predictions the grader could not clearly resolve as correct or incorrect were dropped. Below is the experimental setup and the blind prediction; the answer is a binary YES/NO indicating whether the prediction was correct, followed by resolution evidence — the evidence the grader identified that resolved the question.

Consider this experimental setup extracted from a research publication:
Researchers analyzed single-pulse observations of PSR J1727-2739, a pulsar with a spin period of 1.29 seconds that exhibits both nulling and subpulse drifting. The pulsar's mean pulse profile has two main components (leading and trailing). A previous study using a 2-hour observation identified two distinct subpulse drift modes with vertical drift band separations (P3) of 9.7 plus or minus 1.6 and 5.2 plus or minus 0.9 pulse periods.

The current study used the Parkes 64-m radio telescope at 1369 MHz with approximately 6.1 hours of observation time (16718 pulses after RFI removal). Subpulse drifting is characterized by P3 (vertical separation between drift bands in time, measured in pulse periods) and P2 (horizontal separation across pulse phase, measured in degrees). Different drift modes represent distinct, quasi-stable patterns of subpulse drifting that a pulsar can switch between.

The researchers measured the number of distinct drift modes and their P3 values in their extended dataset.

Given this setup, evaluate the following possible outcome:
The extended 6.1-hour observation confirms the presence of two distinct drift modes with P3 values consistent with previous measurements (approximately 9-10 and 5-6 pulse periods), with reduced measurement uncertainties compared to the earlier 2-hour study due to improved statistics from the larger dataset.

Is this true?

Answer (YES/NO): YES